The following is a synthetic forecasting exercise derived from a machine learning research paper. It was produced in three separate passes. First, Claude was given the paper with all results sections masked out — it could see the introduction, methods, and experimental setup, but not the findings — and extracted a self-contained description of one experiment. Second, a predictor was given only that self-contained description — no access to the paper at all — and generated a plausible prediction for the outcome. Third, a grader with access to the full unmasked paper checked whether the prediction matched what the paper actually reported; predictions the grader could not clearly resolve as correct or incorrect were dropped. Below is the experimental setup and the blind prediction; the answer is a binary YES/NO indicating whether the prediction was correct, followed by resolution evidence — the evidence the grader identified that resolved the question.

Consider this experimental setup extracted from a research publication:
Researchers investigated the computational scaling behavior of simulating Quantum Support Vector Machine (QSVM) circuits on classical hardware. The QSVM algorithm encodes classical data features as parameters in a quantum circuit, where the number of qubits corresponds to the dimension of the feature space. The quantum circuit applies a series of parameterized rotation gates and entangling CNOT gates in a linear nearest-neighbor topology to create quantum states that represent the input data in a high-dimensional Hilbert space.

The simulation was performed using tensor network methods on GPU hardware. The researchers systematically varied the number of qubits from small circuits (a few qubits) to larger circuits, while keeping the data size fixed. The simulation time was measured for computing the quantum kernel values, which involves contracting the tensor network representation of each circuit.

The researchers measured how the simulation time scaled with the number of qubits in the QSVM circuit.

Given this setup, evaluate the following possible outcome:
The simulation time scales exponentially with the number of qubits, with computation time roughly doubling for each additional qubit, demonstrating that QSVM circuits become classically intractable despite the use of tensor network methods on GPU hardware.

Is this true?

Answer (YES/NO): NO